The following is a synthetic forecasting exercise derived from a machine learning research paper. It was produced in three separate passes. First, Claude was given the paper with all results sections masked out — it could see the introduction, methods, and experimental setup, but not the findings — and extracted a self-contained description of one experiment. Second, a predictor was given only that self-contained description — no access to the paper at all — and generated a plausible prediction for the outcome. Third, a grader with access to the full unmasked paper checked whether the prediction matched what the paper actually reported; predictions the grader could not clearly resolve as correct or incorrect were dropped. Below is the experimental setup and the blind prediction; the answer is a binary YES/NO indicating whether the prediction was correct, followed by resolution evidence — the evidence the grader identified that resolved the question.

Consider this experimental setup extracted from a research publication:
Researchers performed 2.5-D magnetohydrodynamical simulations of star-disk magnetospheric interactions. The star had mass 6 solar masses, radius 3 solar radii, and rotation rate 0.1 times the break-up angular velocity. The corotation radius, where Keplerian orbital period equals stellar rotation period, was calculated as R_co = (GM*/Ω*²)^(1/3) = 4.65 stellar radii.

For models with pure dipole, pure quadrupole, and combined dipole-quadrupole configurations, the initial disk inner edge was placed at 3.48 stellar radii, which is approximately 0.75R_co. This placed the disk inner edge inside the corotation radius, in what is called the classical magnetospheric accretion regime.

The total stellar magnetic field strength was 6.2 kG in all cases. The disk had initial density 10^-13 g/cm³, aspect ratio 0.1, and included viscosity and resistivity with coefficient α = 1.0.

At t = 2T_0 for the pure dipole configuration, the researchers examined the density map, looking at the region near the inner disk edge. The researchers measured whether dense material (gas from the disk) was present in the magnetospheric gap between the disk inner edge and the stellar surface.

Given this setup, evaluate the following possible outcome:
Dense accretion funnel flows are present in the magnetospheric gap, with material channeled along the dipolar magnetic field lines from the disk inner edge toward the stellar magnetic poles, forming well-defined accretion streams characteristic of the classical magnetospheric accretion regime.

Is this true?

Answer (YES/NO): YES